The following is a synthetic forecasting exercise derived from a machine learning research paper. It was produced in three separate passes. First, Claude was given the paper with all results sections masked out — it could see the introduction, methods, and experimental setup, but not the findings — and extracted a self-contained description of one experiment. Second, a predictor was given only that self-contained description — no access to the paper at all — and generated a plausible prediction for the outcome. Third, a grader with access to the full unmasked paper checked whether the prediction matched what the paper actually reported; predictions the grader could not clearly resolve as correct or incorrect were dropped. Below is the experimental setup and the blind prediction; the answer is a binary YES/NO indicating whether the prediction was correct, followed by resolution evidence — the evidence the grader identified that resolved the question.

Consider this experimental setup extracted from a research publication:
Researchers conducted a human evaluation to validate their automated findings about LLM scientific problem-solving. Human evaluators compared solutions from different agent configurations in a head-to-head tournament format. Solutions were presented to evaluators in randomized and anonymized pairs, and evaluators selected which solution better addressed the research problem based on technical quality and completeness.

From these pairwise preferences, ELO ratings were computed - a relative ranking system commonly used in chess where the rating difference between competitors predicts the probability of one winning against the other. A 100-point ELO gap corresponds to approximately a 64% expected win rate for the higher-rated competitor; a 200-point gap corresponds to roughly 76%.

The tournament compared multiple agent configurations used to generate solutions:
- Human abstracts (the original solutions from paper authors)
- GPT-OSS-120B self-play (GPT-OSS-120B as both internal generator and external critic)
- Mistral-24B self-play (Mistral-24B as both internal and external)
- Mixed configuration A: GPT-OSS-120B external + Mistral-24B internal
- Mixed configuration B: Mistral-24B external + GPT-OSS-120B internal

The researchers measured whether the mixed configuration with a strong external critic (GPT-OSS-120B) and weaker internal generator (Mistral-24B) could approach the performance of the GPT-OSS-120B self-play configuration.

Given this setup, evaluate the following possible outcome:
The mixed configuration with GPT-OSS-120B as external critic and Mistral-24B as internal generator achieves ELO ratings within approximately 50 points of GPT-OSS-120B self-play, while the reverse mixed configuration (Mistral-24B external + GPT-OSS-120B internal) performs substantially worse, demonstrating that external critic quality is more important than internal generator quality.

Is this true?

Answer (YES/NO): NO